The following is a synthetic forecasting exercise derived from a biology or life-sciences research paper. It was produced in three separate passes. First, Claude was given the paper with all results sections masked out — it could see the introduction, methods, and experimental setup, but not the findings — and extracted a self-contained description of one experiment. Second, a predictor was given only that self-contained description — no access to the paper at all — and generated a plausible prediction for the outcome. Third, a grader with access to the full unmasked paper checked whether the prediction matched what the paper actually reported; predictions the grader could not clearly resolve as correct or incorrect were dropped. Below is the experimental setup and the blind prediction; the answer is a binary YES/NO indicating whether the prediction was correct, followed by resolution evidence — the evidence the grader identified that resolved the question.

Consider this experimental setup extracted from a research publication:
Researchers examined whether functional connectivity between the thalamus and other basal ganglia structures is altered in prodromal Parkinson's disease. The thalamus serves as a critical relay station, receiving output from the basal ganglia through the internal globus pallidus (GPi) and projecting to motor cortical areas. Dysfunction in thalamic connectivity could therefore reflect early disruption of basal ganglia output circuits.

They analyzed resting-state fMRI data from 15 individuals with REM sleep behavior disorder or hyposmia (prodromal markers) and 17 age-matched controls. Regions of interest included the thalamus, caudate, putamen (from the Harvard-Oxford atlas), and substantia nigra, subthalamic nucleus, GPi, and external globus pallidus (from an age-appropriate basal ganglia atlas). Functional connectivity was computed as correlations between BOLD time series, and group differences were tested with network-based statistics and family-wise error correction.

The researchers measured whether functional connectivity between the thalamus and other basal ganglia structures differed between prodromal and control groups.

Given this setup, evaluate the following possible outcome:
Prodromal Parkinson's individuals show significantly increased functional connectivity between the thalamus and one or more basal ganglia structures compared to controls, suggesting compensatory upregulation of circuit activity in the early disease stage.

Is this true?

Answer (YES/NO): NO